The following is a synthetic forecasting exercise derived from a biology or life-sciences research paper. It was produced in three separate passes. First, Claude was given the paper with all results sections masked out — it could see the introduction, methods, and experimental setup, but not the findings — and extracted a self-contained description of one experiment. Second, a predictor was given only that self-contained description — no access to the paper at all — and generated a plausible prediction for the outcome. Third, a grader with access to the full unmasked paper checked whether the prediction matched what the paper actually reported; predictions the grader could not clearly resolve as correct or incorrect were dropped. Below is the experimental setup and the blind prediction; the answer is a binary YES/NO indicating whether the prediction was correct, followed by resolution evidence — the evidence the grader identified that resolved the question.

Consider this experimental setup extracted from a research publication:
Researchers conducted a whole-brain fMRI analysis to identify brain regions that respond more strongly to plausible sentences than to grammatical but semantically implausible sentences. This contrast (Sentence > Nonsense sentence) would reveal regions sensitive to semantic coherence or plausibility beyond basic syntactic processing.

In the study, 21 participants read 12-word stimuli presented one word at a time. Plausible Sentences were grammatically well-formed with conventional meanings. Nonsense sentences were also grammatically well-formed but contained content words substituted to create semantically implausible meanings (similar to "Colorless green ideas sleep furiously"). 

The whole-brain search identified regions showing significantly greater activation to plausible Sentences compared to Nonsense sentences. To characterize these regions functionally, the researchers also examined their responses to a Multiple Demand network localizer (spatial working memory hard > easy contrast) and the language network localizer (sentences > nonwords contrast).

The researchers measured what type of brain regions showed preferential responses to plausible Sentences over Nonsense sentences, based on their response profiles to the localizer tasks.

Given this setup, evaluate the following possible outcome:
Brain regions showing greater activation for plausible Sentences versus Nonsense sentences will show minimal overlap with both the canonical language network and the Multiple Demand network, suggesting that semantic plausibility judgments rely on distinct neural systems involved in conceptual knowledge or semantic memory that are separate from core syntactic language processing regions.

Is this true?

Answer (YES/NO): YES